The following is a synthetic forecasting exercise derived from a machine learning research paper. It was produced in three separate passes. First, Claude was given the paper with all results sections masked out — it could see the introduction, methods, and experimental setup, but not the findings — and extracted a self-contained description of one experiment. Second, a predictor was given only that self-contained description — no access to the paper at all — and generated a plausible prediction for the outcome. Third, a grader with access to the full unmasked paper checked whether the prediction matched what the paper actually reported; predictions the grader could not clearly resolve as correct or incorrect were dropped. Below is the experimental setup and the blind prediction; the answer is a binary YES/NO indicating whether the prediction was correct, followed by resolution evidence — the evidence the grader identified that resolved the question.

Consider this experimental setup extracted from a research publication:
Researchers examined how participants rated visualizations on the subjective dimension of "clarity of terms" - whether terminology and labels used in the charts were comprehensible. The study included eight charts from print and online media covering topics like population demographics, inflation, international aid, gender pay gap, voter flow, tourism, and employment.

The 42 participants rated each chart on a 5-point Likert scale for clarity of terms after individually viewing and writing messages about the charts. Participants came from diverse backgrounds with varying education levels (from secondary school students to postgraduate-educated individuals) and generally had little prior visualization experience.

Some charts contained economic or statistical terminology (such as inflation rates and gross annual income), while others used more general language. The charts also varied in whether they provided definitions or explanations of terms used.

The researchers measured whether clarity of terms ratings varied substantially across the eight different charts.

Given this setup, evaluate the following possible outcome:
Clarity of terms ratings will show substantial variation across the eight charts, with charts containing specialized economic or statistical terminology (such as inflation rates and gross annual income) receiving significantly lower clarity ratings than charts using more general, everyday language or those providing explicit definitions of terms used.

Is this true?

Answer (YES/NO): NO